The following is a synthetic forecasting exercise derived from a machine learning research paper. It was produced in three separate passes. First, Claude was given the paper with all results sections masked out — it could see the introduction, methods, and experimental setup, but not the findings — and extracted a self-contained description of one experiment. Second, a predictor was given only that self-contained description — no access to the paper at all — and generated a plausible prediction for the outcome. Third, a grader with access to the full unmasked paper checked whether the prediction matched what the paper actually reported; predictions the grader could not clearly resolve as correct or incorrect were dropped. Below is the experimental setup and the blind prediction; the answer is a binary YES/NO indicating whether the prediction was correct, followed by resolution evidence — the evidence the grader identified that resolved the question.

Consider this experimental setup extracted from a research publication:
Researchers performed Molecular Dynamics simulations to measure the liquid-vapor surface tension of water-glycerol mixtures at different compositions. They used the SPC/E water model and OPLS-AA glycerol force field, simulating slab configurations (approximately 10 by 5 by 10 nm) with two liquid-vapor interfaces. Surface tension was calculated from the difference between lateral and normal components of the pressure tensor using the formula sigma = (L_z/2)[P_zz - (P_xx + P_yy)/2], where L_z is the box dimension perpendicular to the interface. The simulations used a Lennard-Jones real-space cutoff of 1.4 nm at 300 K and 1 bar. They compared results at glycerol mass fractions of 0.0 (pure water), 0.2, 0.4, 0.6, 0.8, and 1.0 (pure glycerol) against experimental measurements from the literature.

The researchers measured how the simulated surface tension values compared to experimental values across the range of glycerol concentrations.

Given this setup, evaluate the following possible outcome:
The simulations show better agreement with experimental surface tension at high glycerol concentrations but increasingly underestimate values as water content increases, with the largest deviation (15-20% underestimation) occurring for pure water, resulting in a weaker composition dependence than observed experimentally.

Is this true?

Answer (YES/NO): YES